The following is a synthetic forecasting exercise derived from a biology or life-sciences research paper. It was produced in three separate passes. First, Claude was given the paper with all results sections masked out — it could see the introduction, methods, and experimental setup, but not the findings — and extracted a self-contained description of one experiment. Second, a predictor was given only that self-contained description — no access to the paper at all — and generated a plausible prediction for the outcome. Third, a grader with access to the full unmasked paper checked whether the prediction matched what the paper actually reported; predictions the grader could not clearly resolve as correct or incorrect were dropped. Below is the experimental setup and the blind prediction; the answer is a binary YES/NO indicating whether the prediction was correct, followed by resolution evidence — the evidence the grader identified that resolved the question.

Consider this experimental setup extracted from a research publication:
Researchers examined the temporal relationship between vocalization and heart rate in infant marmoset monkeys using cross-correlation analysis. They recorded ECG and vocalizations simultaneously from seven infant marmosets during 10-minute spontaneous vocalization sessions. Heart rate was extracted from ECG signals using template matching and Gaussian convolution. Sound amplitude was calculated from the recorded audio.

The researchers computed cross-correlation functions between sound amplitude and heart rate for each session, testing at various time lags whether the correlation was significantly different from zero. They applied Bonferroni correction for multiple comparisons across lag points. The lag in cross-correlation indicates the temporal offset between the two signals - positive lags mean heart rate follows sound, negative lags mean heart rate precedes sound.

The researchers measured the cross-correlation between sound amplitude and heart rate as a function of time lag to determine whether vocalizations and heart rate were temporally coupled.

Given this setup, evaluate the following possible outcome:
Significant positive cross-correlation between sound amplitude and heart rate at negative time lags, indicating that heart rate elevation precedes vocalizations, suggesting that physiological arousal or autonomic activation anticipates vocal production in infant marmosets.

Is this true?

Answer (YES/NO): YES